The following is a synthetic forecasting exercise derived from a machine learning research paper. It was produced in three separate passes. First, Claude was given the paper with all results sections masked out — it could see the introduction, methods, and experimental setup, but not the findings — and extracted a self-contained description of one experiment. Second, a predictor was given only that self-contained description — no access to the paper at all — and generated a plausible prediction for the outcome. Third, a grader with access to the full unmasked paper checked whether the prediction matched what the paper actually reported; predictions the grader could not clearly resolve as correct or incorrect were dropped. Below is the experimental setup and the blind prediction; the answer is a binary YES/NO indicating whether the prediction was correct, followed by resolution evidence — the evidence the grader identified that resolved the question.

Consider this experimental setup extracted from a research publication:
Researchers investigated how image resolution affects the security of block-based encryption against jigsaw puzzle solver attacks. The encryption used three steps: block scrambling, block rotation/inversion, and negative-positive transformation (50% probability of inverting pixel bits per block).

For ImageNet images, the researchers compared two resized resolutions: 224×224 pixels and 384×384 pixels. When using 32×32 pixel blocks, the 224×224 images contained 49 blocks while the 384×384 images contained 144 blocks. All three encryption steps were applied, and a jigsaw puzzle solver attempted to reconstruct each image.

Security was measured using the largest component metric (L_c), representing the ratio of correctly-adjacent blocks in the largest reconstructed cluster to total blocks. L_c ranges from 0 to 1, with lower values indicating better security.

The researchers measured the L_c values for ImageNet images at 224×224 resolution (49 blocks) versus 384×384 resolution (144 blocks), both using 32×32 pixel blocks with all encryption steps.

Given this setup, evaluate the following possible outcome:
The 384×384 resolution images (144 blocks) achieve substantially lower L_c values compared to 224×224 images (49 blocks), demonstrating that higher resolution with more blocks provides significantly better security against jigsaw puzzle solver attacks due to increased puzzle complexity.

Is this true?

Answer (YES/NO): NO